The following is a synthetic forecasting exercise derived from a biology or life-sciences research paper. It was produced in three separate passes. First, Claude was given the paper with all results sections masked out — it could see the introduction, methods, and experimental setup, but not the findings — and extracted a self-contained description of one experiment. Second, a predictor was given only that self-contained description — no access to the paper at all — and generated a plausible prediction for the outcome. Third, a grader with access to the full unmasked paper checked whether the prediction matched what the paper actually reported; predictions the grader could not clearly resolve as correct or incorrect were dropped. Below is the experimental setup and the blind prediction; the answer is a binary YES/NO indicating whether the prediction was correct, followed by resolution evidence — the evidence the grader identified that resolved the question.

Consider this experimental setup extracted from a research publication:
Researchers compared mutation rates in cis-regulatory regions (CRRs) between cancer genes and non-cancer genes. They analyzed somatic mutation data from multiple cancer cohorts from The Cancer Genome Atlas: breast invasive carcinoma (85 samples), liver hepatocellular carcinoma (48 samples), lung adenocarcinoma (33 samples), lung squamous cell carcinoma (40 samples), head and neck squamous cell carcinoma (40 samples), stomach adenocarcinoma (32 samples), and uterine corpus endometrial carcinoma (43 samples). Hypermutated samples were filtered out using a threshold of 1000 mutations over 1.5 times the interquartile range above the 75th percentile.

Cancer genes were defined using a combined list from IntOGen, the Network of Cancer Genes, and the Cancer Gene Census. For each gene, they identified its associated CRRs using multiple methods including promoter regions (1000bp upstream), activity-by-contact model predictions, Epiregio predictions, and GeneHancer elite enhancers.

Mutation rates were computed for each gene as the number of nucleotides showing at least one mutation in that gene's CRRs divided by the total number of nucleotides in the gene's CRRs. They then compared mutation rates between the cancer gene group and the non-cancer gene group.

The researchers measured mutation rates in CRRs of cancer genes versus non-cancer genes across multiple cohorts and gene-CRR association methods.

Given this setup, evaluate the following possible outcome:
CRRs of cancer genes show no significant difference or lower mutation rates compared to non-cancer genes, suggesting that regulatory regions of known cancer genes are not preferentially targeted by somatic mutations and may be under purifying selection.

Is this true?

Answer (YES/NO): NO